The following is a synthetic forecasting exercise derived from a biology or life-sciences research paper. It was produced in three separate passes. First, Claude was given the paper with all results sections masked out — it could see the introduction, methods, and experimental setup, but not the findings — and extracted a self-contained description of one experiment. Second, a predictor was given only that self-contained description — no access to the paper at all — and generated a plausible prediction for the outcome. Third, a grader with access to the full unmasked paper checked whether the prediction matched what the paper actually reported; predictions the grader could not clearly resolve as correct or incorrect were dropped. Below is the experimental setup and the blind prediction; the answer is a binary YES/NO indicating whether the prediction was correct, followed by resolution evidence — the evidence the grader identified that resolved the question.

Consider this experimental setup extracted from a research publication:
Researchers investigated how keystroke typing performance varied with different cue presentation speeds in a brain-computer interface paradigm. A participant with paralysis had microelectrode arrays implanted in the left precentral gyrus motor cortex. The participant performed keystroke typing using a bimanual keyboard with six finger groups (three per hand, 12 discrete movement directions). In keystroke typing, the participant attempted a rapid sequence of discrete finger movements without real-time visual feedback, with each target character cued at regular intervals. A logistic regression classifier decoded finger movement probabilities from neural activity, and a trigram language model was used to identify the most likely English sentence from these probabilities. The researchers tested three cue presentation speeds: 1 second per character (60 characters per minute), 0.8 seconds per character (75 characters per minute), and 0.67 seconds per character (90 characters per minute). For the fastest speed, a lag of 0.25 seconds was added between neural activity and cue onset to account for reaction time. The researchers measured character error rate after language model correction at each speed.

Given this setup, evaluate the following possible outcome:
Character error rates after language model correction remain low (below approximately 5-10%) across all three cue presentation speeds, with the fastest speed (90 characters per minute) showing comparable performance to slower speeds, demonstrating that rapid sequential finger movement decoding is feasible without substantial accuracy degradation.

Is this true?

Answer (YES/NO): YES